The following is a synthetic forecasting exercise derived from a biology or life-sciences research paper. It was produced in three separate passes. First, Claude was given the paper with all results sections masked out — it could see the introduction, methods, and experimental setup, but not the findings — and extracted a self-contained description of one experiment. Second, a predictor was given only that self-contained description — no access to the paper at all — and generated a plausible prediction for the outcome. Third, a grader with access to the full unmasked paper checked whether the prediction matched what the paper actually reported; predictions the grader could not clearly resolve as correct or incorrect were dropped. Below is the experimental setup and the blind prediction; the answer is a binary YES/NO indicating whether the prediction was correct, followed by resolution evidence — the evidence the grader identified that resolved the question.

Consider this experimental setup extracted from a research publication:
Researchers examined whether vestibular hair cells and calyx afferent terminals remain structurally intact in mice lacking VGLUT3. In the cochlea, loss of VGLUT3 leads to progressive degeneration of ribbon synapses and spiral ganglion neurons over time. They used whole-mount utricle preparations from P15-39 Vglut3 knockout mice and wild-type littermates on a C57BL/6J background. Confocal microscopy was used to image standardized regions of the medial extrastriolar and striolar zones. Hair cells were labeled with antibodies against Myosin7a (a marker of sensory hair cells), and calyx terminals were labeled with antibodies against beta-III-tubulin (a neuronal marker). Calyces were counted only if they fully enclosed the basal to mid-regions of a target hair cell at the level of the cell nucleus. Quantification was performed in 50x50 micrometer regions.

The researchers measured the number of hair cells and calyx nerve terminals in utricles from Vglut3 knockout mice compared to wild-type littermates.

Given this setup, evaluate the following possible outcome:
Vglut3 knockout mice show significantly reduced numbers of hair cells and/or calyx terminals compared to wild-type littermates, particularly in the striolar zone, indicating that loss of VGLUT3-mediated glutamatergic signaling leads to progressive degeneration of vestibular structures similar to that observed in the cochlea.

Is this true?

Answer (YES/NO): NO